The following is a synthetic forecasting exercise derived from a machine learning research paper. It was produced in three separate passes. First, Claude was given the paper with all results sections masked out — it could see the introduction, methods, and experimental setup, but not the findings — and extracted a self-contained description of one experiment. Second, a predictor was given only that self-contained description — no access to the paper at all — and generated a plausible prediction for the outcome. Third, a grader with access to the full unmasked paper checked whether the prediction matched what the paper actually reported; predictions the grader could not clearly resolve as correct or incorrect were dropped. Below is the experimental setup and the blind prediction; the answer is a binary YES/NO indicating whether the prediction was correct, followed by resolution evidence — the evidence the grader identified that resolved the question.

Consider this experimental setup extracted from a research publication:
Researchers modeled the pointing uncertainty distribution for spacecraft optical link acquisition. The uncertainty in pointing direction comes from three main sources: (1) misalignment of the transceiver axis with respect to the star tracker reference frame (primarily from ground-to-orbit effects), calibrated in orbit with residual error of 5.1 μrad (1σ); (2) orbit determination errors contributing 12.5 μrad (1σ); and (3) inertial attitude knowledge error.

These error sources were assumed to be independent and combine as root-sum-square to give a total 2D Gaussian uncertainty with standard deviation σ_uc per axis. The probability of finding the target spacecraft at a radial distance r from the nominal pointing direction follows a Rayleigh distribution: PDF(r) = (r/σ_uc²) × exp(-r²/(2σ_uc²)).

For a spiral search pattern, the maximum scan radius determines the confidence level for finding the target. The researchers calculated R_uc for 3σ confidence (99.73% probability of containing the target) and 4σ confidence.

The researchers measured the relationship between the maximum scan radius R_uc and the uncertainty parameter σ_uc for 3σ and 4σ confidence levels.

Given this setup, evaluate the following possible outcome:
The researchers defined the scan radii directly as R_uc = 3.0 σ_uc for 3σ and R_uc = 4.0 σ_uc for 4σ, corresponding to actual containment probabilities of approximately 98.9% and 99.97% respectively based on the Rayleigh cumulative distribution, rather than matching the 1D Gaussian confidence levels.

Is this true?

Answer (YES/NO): NO